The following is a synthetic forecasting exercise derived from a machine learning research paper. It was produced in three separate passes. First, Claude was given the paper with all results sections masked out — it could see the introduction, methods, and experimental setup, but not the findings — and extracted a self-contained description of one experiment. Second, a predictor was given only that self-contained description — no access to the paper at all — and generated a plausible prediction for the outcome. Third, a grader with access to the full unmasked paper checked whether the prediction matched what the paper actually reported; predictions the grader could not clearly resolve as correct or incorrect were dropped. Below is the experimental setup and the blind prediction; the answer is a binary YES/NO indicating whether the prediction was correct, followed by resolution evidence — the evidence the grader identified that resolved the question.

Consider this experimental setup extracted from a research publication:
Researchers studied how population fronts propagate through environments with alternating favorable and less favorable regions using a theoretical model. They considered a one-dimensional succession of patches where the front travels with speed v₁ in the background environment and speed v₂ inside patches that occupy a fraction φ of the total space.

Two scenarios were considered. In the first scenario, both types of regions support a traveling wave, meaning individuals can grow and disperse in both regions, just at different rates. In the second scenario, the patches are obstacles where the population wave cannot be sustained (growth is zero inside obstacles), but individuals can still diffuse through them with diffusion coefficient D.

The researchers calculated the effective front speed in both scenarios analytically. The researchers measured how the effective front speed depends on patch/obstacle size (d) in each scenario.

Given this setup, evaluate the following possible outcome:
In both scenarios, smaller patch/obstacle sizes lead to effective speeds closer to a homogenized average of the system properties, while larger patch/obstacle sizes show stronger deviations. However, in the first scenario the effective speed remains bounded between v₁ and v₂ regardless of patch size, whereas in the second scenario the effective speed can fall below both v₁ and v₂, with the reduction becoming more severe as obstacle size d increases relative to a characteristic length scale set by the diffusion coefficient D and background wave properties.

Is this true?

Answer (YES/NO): NO